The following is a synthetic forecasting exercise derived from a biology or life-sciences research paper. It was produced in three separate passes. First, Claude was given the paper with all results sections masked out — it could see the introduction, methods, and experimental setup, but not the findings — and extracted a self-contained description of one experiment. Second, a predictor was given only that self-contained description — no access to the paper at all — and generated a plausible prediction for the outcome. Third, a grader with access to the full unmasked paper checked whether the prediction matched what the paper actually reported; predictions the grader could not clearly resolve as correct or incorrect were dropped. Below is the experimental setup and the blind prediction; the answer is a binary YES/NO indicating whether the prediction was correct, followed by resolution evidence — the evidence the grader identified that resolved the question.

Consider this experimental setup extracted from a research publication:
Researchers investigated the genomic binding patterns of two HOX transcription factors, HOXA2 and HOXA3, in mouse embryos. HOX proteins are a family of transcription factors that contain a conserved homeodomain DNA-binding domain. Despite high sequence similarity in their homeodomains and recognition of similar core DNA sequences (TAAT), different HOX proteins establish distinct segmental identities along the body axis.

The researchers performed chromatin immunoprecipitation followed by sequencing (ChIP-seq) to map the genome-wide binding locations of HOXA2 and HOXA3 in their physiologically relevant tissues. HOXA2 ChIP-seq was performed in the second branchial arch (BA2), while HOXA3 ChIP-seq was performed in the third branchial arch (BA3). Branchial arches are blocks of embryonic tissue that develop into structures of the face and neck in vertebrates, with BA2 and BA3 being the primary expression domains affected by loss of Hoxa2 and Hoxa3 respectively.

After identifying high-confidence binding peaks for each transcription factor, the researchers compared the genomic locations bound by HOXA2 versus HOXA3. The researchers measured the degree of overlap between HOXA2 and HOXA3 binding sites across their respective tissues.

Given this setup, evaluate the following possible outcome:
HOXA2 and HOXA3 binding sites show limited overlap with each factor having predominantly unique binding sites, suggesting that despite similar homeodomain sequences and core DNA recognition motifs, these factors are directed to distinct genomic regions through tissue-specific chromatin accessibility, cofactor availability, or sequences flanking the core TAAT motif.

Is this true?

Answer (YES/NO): NO